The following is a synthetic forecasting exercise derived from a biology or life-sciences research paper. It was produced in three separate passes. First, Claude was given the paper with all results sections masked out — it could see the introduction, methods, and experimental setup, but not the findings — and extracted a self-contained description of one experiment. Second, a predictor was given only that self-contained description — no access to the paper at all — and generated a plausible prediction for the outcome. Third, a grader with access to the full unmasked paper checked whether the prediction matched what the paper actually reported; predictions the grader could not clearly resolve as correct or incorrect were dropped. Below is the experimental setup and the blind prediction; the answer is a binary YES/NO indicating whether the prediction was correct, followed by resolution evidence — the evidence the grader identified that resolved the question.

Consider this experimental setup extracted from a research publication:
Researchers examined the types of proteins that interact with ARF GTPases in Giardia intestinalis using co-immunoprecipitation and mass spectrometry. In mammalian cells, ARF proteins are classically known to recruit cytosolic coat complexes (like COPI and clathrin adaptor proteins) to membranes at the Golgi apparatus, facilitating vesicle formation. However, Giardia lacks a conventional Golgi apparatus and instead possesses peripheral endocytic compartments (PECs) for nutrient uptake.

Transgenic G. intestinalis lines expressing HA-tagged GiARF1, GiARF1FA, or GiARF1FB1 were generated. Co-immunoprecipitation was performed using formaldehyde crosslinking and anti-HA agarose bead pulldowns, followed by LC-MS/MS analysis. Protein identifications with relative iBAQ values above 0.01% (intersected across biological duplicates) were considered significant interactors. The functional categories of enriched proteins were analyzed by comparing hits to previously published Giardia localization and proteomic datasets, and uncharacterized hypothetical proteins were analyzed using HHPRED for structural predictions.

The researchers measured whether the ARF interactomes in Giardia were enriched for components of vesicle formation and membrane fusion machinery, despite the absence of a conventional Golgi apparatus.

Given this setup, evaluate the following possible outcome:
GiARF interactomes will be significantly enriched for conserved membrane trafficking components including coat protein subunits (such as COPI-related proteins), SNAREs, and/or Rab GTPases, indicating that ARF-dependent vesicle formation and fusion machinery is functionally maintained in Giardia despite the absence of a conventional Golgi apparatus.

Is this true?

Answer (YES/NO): YES